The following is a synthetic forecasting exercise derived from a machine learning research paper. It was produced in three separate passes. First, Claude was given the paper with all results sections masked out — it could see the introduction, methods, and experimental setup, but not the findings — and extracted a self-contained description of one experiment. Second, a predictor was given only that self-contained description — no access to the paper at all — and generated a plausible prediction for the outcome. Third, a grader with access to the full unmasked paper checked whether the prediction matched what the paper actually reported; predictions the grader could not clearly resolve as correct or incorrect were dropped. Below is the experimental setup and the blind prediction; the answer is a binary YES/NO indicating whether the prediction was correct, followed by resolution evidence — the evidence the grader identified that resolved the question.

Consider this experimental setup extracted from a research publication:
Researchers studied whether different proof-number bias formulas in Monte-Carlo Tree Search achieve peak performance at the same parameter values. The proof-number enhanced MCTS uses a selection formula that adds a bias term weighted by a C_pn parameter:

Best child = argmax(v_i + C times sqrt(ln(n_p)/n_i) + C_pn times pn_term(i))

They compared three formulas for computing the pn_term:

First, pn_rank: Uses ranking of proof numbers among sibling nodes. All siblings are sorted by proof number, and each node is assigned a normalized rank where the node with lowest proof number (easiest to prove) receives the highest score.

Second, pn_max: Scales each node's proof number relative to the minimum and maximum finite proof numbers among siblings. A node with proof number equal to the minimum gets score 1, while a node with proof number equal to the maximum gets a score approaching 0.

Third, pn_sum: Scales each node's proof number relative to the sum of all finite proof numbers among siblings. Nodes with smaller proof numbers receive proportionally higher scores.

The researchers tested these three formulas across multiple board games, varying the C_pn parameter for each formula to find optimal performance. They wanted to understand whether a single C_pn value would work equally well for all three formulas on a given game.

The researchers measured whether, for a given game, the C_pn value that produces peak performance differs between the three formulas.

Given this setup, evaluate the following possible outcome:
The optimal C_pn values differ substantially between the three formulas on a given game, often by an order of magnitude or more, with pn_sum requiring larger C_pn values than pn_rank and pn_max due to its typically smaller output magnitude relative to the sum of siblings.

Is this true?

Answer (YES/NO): YES